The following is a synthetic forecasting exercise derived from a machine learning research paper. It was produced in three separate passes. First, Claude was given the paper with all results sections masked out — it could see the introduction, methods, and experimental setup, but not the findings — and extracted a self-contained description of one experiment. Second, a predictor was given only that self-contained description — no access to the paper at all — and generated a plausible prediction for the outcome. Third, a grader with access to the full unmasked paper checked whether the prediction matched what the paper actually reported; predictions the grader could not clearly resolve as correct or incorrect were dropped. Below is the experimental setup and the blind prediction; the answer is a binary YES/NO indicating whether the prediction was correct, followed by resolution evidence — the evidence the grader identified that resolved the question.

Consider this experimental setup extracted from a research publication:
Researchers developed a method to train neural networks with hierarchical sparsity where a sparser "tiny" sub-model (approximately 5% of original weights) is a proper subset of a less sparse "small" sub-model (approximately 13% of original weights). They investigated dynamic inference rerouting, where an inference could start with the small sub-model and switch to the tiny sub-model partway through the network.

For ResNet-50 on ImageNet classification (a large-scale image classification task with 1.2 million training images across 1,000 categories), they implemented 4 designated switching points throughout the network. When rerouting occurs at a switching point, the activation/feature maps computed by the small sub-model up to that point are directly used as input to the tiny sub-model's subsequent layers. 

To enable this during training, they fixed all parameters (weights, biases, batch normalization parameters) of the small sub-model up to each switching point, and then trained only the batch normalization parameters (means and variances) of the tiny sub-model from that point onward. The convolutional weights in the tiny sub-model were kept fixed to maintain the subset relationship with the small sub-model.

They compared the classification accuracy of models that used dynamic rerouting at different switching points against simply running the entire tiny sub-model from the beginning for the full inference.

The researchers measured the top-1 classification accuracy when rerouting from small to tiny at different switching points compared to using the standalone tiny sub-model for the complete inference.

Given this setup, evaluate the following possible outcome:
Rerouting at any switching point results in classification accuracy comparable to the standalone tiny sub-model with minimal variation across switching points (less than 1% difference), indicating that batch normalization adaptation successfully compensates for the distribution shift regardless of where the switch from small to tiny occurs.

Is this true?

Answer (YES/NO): NO